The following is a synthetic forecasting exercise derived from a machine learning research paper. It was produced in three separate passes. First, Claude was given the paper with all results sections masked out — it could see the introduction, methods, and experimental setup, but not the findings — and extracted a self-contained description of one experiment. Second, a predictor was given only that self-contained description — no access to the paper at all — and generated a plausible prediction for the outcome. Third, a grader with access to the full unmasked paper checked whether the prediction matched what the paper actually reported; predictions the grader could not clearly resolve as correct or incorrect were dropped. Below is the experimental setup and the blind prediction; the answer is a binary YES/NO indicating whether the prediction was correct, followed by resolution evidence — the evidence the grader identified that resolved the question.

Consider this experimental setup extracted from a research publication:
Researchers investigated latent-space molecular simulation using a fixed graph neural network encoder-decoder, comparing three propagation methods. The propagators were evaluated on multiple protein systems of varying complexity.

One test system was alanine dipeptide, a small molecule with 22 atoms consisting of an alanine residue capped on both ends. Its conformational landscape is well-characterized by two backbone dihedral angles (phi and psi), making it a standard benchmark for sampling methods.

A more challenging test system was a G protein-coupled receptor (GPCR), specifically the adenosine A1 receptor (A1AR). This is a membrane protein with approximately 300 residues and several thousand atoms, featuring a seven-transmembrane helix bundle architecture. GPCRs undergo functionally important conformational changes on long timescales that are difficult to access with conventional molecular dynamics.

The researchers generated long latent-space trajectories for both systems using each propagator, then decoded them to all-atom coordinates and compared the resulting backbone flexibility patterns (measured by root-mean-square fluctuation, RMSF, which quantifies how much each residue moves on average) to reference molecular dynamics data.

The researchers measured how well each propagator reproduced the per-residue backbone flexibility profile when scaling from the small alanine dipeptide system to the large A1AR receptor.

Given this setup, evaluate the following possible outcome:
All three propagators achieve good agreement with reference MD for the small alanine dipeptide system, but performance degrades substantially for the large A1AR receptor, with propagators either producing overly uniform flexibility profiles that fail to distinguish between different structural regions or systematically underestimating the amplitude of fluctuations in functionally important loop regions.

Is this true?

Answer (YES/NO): NO